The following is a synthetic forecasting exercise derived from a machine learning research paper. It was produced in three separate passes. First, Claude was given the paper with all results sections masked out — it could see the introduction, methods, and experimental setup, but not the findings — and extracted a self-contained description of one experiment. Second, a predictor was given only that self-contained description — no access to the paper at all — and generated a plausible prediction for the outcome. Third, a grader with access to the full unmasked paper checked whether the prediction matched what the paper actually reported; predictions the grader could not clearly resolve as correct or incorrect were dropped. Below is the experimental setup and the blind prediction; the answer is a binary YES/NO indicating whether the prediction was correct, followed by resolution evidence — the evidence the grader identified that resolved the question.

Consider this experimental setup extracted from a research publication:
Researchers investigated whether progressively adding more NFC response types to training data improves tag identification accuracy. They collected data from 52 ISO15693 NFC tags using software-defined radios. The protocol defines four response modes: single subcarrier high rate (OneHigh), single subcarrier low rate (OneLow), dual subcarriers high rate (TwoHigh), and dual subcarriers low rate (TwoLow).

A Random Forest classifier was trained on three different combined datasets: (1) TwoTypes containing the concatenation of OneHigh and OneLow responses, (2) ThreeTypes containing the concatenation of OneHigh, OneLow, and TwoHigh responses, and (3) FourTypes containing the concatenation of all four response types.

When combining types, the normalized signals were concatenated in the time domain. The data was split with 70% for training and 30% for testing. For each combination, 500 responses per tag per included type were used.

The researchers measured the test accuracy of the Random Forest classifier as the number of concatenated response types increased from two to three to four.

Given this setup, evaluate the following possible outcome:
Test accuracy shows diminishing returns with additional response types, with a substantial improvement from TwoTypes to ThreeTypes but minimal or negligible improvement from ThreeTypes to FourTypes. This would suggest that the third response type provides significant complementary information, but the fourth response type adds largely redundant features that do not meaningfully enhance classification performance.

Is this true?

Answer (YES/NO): NO